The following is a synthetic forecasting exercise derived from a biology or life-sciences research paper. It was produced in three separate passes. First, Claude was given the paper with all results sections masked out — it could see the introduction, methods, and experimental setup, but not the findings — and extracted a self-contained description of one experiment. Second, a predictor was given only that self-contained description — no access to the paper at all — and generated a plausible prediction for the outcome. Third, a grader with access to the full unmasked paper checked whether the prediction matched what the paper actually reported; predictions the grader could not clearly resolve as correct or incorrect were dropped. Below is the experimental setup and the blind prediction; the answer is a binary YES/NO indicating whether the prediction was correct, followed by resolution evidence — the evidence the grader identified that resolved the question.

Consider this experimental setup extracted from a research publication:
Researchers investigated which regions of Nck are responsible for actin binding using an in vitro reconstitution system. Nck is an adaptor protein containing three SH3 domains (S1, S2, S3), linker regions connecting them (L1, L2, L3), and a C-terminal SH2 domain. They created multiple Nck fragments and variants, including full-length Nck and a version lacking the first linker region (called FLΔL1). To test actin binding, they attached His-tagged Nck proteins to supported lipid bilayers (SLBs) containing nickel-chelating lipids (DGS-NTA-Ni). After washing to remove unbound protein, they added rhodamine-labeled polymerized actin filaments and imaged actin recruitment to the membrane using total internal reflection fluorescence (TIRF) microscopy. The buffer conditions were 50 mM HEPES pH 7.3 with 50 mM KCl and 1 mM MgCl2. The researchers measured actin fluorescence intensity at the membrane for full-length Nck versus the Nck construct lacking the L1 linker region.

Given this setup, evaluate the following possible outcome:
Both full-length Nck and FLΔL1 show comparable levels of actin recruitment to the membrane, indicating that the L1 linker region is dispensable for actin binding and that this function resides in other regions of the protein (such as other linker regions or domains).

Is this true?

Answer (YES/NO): NO